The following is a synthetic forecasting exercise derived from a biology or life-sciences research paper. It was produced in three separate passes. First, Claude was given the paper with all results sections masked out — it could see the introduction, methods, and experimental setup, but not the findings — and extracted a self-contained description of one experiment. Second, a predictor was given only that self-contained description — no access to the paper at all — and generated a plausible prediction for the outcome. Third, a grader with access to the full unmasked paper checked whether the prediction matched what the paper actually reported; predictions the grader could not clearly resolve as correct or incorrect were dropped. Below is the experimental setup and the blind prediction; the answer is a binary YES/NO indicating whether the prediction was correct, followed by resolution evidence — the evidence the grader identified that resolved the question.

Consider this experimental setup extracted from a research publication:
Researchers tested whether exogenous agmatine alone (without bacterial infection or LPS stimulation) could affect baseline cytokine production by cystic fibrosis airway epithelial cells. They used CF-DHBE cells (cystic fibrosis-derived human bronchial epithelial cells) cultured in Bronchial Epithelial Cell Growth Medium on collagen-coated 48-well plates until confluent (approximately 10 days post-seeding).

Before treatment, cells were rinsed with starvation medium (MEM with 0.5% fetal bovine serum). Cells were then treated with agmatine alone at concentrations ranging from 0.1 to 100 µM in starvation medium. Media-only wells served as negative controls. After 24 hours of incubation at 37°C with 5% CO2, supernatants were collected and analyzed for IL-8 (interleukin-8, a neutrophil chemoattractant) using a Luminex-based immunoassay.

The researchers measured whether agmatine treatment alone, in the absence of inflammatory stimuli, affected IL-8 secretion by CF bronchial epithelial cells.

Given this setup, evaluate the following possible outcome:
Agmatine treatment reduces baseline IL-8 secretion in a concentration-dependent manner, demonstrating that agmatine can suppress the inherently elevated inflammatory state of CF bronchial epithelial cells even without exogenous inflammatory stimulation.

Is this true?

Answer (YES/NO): NO